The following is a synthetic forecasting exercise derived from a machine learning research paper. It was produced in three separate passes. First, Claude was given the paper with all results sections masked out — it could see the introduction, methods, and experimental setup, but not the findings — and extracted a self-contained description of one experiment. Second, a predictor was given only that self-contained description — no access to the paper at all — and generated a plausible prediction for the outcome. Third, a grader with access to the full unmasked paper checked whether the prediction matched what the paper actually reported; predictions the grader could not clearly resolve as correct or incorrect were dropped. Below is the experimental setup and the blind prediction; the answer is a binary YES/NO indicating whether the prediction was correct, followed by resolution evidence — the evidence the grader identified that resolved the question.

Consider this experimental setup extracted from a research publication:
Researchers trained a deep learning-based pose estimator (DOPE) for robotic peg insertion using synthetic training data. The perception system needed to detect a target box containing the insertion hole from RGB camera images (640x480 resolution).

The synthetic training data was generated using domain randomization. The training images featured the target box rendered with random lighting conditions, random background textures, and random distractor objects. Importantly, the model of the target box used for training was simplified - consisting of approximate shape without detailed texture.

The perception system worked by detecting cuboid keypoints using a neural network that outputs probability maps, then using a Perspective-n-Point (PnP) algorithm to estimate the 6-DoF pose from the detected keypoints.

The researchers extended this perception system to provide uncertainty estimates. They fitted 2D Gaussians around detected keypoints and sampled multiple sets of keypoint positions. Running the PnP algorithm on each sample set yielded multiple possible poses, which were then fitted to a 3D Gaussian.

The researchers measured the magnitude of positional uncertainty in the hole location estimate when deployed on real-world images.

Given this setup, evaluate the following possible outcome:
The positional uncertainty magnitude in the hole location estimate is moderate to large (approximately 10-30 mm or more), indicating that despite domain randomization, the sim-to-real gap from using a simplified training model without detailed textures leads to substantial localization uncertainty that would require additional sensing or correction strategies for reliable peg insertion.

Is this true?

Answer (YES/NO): YES